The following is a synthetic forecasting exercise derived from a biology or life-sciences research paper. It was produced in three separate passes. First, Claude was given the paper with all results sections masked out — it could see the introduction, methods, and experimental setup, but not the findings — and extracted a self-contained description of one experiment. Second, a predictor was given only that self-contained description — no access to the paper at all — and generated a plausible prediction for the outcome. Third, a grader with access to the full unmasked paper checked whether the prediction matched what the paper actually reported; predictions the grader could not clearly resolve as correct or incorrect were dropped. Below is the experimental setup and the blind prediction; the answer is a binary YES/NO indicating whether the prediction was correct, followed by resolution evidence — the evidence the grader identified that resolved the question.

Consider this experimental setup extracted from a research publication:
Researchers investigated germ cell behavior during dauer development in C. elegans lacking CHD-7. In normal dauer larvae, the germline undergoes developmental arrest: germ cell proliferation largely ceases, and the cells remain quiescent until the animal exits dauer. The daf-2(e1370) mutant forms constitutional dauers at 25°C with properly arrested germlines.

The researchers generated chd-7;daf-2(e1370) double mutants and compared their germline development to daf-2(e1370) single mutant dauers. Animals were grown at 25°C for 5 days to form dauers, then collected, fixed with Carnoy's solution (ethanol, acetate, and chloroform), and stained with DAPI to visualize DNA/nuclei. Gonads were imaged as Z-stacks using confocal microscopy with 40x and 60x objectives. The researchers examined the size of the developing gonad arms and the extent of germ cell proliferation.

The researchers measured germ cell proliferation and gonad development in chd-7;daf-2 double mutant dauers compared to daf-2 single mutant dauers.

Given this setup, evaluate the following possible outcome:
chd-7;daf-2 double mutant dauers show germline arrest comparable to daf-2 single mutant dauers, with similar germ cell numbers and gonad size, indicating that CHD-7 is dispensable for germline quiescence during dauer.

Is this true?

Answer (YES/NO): NO